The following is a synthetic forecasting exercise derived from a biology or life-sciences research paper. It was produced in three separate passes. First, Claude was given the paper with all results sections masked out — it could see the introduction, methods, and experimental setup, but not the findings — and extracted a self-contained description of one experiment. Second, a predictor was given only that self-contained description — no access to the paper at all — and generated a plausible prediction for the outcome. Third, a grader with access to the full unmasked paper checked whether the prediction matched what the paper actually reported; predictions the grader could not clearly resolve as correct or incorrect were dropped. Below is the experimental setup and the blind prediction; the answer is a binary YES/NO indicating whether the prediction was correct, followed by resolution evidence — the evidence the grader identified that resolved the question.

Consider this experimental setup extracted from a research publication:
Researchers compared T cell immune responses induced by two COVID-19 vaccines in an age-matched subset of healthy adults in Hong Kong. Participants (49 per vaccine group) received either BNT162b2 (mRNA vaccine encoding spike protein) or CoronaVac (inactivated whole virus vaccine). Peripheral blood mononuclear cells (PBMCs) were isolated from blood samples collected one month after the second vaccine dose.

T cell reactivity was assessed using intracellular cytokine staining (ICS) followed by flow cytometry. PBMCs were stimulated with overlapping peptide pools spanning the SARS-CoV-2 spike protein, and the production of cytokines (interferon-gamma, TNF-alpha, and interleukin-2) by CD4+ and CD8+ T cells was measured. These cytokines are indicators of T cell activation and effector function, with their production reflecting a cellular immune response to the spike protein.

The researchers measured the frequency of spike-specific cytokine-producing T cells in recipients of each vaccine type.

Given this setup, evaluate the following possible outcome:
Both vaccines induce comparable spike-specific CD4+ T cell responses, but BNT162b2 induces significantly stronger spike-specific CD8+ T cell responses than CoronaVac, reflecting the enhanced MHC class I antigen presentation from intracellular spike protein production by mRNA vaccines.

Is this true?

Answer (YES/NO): NO